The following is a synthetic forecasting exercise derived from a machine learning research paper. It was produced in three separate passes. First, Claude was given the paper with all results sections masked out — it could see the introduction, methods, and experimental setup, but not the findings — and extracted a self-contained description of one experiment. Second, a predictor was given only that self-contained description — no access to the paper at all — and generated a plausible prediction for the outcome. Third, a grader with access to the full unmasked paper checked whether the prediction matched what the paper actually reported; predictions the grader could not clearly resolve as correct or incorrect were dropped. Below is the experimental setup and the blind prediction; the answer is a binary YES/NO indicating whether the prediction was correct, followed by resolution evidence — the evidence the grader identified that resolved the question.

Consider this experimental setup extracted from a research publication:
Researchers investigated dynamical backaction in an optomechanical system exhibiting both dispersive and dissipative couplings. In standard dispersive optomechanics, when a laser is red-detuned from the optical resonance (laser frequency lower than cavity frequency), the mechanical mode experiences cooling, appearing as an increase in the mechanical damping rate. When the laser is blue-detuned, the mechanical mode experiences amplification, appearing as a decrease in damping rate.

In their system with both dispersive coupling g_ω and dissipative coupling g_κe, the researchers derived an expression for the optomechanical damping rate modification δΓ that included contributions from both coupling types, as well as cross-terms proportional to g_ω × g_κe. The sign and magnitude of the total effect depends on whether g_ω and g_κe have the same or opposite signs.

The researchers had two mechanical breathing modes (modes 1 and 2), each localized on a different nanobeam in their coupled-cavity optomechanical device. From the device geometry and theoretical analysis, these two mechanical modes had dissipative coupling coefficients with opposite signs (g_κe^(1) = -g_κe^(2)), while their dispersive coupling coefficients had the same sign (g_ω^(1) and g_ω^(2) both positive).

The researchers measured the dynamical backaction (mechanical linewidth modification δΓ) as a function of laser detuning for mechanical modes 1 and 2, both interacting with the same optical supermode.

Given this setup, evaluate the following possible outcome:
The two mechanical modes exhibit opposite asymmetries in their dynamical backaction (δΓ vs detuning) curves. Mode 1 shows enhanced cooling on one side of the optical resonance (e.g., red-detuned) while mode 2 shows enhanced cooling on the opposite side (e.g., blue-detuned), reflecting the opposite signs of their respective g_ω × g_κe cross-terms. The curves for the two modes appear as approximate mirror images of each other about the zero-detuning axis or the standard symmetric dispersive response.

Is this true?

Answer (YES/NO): YES